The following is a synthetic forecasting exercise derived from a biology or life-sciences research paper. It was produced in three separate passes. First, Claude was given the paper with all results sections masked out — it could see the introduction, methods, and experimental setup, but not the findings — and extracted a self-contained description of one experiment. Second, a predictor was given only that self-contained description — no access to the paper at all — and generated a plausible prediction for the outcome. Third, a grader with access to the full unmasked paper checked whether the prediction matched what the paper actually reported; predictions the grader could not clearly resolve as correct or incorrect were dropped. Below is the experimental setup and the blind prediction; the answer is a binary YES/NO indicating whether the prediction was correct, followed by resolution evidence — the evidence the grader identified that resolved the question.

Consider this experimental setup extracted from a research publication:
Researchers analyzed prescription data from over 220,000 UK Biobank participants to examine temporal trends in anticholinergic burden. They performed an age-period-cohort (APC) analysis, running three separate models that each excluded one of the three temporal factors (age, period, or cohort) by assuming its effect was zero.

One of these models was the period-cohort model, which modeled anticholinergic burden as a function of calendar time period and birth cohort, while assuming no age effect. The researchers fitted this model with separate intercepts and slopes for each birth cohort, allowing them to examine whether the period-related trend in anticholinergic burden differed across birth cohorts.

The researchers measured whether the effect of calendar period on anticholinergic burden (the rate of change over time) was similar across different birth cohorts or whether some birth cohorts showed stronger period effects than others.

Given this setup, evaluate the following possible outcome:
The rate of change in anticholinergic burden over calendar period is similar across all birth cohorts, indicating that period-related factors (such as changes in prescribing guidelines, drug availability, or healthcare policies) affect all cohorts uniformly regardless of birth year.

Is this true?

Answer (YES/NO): NO